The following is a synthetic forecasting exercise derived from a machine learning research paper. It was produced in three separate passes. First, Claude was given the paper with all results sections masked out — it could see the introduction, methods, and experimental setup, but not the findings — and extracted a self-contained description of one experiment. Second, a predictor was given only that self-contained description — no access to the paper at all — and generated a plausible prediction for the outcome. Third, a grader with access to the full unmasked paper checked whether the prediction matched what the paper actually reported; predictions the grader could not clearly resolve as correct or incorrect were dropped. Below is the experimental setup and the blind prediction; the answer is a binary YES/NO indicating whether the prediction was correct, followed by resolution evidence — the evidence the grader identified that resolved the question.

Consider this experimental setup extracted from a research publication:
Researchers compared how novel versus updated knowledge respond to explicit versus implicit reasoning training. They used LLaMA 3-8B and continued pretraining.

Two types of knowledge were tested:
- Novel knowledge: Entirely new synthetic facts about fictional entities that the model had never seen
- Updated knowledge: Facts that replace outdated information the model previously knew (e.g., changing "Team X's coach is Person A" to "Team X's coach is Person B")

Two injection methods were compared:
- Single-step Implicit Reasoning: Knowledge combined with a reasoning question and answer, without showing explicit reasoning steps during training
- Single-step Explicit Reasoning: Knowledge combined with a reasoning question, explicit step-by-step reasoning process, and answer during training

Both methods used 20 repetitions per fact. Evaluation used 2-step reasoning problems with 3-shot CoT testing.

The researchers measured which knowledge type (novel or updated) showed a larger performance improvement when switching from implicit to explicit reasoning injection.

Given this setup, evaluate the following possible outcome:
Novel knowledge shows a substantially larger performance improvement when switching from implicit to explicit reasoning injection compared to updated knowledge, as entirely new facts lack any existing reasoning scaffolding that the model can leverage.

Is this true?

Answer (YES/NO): NO